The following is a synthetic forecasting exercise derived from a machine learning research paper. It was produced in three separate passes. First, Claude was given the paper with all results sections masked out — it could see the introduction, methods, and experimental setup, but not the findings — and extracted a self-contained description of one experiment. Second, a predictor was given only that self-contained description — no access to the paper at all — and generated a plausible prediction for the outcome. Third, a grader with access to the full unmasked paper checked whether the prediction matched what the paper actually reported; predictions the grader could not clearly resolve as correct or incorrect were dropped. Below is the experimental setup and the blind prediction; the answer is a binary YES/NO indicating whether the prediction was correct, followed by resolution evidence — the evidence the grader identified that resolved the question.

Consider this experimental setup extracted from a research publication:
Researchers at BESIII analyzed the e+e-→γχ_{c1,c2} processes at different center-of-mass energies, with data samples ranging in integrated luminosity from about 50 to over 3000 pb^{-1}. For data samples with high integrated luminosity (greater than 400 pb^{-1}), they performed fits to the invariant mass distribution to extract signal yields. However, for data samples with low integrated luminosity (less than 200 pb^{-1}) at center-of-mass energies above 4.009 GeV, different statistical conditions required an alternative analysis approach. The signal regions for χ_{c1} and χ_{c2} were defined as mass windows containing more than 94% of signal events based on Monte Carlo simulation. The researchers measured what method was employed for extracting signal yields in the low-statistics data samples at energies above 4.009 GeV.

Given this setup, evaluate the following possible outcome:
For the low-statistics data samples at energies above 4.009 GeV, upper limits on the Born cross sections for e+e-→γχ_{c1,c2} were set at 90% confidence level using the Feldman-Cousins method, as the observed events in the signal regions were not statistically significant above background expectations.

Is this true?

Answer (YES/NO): NO